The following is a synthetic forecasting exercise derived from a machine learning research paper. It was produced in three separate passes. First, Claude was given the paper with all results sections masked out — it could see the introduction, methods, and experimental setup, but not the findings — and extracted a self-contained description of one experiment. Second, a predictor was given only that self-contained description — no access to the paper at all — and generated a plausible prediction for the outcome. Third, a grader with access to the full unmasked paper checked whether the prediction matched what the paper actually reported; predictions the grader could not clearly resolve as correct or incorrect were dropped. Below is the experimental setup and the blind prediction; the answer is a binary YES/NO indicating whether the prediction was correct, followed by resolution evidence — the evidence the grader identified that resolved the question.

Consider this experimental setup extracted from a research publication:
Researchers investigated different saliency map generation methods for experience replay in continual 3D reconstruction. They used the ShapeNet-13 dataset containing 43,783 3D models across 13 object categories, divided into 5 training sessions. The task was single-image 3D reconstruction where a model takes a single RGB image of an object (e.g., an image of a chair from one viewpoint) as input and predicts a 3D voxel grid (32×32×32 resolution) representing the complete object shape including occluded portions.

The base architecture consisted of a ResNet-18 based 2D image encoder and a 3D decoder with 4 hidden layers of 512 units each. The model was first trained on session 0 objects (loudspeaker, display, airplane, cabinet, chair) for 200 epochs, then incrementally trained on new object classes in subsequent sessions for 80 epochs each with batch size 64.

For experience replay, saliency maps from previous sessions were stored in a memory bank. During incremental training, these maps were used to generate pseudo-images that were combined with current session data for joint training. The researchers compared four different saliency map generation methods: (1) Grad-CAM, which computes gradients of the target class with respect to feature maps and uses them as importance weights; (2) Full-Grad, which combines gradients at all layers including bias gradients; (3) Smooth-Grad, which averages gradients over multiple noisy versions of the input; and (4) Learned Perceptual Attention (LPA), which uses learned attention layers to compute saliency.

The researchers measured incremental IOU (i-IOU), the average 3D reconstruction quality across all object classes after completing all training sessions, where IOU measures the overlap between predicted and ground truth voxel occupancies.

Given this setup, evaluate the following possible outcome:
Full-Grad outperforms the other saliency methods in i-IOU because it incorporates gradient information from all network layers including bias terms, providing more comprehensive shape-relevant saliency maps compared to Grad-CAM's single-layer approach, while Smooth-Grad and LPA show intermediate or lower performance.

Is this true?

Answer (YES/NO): NO